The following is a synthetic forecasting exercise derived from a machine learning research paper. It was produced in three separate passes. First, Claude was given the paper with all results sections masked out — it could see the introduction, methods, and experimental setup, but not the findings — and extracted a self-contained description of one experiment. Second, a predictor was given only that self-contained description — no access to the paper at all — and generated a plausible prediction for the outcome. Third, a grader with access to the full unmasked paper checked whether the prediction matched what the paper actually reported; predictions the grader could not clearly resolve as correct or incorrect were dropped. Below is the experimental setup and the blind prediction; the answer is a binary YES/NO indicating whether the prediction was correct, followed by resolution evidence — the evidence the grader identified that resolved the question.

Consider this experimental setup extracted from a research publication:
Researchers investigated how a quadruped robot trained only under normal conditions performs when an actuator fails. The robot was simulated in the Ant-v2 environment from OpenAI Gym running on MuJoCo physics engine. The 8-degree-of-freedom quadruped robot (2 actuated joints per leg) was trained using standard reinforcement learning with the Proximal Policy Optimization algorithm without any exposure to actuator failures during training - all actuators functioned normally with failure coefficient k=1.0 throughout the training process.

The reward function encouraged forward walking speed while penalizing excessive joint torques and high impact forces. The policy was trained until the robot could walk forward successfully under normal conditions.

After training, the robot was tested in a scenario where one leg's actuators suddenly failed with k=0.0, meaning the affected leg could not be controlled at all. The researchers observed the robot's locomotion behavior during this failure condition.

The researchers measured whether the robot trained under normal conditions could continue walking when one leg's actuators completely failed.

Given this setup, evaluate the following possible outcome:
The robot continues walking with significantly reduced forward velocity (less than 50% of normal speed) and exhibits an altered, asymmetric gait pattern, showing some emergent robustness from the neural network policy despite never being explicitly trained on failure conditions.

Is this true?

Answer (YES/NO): NO